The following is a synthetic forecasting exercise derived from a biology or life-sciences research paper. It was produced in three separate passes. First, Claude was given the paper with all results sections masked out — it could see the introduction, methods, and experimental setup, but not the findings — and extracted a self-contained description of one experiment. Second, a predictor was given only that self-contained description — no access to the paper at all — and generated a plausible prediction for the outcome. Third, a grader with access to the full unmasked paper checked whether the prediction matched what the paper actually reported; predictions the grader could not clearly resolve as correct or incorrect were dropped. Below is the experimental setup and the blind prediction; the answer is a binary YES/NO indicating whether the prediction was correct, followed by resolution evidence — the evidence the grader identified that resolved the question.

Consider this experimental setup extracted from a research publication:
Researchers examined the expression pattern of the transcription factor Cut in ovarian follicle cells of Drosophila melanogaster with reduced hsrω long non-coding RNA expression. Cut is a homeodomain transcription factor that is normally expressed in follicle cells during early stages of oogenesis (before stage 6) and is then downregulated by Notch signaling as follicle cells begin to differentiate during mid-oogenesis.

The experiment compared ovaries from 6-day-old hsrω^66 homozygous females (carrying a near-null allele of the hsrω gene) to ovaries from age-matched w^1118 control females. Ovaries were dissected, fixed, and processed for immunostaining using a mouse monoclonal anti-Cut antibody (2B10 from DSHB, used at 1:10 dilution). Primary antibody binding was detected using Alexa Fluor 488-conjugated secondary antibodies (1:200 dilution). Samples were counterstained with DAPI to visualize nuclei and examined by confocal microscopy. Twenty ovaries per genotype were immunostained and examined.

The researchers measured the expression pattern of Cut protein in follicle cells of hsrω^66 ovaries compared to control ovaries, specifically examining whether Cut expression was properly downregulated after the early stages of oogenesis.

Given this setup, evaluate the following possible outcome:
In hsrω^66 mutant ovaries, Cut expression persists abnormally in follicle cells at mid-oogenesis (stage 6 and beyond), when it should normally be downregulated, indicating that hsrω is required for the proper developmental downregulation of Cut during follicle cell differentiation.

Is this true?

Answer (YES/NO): NO